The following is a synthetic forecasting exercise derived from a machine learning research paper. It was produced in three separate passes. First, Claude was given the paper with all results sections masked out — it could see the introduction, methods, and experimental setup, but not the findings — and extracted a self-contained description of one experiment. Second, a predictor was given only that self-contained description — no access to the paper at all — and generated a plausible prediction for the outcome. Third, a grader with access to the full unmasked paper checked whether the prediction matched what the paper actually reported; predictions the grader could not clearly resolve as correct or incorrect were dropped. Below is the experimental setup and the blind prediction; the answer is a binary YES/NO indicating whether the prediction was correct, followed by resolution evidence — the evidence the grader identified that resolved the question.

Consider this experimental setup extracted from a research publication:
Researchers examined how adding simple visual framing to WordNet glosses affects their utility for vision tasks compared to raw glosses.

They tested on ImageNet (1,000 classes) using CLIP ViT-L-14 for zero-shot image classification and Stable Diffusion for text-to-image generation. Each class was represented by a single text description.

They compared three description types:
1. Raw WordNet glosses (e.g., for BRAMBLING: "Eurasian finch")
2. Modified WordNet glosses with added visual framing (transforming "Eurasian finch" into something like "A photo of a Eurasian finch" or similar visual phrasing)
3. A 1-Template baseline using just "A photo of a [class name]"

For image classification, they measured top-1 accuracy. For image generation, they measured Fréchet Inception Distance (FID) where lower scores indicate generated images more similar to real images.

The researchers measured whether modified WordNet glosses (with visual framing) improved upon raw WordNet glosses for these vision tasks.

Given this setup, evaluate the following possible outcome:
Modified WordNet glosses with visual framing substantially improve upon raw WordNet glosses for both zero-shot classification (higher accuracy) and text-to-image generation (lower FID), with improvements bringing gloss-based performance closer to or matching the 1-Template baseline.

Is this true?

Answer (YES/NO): YES